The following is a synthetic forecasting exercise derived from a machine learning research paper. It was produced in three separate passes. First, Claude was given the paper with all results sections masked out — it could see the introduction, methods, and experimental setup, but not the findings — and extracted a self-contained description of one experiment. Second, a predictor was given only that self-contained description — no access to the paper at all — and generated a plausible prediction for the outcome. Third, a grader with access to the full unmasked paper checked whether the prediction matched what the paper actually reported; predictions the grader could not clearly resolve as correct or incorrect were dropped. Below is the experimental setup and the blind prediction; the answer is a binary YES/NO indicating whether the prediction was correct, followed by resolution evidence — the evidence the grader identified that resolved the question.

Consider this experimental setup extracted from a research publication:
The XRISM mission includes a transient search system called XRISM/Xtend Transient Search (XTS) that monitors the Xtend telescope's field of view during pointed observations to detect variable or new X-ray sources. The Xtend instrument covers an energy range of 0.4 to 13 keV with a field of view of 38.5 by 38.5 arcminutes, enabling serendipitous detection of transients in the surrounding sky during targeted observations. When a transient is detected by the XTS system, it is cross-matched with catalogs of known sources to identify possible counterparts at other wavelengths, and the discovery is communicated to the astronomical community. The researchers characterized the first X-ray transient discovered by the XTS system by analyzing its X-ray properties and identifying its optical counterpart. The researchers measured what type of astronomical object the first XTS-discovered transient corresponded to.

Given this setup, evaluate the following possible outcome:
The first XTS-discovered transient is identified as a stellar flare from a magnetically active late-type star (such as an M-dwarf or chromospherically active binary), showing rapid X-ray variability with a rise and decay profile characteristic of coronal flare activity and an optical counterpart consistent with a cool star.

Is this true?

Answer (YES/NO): YES